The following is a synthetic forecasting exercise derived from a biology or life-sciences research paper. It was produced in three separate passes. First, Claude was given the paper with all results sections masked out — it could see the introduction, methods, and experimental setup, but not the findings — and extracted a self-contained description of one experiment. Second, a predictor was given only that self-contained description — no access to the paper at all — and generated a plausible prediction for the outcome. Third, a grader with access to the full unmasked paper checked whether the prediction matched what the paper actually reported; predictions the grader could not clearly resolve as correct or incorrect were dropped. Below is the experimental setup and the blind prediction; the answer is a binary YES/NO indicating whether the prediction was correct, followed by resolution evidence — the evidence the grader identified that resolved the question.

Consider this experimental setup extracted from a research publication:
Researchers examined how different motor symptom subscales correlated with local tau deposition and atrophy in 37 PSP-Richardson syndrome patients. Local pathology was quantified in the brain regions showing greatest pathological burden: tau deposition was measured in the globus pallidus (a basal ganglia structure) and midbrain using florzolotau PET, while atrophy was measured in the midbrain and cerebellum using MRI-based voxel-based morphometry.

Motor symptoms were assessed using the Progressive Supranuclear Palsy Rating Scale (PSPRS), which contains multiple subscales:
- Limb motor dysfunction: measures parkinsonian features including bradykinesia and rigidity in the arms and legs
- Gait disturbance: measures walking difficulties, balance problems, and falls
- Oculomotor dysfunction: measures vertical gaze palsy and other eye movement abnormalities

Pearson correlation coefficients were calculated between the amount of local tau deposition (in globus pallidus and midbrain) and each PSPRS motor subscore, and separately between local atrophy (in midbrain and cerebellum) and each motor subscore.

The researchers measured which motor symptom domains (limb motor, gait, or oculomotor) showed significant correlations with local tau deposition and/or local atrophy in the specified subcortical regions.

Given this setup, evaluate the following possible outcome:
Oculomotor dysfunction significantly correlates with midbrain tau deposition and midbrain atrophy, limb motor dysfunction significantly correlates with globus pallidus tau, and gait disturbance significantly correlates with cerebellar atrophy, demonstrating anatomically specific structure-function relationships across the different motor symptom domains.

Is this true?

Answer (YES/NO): NO